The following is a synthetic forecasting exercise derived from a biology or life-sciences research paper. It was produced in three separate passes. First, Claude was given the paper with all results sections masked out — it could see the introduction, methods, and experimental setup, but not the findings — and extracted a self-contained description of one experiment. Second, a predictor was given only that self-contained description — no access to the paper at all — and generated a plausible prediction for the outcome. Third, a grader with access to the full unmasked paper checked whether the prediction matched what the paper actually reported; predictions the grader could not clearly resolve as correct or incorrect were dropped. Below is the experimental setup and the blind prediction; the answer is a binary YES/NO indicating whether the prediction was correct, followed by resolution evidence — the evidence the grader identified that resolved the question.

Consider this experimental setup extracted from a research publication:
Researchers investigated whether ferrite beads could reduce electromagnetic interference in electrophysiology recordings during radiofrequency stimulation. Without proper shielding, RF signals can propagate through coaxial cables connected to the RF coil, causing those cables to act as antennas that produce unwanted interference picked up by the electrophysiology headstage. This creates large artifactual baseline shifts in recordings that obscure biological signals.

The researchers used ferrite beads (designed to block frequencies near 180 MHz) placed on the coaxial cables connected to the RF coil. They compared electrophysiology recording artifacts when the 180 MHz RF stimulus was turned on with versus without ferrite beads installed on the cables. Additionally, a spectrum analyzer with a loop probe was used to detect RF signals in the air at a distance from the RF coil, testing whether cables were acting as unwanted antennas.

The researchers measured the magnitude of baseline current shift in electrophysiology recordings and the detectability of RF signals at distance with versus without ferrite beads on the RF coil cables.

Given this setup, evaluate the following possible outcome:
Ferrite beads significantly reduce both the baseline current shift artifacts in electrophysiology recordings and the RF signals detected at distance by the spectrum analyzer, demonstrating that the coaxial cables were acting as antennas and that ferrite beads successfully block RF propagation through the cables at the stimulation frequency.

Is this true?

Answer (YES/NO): YES